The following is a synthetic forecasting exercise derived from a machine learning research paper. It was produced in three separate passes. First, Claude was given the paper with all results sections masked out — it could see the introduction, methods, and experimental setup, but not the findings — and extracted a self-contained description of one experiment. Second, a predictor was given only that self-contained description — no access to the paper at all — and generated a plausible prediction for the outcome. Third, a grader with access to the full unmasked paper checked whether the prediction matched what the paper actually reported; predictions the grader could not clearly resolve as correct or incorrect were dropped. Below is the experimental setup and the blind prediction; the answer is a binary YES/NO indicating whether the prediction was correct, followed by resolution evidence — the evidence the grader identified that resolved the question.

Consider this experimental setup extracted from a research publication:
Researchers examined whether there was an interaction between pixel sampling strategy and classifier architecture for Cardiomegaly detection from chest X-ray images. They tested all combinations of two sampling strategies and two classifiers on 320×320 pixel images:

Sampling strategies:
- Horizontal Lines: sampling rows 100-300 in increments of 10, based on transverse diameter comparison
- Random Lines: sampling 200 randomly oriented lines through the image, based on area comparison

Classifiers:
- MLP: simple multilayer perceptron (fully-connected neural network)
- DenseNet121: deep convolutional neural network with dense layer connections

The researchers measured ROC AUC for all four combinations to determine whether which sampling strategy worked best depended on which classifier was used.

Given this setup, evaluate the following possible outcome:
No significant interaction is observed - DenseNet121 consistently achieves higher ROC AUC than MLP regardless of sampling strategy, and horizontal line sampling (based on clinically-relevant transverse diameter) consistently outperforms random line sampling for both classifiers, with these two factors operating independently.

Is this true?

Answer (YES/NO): NO